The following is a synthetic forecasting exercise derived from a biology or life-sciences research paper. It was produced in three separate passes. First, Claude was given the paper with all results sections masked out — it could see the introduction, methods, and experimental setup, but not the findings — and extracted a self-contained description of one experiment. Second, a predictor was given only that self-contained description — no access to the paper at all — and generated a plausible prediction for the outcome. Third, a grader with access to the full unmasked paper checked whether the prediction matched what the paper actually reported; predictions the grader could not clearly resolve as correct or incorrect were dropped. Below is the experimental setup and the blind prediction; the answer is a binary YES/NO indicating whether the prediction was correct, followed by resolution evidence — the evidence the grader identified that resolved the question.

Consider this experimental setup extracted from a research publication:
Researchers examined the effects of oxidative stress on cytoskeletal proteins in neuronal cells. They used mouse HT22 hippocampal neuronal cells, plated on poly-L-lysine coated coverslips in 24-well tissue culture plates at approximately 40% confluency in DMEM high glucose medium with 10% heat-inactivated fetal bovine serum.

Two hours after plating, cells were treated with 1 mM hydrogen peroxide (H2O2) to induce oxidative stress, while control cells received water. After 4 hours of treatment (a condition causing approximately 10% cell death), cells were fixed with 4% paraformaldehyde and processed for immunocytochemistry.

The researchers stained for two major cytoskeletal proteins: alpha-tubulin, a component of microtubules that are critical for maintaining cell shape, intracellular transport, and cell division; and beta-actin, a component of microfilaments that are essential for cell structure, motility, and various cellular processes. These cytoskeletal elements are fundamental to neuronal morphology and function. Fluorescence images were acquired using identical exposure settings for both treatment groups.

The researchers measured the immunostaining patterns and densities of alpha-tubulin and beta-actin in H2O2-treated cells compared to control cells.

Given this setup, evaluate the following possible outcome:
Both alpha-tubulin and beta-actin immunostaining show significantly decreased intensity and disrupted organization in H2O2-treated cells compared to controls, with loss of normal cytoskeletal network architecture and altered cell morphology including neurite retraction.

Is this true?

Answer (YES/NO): NO